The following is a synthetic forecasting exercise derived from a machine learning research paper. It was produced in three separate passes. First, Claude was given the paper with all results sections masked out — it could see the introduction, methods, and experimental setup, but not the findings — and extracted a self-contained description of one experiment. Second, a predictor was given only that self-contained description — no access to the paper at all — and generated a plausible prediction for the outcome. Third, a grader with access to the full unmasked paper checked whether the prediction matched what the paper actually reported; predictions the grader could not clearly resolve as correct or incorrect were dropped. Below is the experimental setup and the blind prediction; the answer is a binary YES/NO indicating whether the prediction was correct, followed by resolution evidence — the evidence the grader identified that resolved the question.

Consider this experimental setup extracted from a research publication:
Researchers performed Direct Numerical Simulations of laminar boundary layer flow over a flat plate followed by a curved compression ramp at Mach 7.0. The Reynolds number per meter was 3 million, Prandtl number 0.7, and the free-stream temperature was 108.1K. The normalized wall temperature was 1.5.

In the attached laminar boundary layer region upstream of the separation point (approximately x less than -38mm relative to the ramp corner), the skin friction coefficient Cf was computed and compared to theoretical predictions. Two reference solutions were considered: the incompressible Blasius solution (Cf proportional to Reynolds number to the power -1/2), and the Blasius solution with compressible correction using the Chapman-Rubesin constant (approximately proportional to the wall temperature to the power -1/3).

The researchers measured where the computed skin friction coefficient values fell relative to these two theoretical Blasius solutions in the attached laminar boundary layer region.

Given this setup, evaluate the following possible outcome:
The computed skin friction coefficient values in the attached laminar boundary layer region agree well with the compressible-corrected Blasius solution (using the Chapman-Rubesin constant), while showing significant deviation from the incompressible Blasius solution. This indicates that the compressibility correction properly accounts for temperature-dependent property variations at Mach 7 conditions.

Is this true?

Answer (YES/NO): NO